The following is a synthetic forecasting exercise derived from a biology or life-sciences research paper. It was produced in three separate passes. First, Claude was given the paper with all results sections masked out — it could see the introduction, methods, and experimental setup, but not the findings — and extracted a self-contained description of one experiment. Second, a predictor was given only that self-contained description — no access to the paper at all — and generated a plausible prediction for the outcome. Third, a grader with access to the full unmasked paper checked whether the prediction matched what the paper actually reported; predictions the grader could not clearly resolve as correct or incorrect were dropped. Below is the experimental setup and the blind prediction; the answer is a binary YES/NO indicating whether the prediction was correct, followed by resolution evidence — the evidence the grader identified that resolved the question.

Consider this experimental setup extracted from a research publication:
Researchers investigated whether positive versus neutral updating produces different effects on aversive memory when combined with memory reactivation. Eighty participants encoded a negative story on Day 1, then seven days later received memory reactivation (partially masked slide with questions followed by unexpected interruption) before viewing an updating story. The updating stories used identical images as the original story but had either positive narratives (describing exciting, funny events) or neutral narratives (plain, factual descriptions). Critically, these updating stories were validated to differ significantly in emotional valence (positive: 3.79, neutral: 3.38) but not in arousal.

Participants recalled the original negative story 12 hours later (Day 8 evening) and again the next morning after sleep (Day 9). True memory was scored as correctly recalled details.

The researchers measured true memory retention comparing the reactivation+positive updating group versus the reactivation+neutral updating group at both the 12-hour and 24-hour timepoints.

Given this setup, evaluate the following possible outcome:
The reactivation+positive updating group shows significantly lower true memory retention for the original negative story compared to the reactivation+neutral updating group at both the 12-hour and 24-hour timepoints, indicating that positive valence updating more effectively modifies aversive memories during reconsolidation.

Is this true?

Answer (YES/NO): NO